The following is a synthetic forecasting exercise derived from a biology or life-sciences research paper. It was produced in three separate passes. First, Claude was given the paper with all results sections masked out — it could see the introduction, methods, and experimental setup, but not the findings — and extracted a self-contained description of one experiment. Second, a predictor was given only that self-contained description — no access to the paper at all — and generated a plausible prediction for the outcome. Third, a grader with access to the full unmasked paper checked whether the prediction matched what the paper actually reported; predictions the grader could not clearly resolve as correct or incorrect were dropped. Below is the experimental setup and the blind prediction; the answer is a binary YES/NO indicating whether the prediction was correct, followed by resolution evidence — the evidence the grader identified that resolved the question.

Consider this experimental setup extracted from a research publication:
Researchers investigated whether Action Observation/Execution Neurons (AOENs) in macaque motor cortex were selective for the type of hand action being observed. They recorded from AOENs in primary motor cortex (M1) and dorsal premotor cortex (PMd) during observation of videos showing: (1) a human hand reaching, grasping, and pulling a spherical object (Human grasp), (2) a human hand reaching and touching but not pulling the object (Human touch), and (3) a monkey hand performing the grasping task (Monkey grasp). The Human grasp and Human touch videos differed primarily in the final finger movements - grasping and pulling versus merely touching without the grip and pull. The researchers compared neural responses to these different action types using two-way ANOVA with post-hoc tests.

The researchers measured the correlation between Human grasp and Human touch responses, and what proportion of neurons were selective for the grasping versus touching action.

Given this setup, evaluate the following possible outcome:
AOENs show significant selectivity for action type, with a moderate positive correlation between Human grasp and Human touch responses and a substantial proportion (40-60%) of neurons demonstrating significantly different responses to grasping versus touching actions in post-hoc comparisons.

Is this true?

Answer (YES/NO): NO